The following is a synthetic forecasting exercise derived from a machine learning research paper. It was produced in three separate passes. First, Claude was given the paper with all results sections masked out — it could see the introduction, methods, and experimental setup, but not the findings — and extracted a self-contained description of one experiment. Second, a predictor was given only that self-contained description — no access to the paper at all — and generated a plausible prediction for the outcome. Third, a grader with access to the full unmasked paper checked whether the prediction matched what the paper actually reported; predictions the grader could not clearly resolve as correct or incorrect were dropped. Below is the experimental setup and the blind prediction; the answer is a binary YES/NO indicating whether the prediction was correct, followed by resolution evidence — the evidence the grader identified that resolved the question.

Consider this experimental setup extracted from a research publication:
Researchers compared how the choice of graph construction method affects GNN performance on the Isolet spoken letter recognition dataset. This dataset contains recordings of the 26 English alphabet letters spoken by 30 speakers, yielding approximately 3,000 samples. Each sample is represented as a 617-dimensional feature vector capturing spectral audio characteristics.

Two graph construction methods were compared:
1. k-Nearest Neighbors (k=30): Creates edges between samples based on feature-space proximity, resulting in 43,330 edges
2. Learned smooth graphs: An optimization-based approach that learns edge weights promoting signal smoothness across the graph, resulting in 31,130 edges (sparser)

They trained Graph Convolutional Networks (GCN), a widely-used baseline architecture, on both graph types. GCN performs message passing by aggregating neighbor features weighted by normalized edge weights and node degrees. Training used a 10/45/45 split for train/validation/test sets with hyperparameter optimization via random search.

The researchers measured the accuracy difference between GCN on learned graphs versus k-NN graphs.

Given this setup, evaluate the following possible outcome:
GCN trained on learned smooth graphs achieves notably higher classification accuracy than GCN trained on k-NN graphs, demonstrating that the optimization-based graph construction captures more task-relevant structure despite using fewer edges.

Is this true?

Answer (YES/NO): YES